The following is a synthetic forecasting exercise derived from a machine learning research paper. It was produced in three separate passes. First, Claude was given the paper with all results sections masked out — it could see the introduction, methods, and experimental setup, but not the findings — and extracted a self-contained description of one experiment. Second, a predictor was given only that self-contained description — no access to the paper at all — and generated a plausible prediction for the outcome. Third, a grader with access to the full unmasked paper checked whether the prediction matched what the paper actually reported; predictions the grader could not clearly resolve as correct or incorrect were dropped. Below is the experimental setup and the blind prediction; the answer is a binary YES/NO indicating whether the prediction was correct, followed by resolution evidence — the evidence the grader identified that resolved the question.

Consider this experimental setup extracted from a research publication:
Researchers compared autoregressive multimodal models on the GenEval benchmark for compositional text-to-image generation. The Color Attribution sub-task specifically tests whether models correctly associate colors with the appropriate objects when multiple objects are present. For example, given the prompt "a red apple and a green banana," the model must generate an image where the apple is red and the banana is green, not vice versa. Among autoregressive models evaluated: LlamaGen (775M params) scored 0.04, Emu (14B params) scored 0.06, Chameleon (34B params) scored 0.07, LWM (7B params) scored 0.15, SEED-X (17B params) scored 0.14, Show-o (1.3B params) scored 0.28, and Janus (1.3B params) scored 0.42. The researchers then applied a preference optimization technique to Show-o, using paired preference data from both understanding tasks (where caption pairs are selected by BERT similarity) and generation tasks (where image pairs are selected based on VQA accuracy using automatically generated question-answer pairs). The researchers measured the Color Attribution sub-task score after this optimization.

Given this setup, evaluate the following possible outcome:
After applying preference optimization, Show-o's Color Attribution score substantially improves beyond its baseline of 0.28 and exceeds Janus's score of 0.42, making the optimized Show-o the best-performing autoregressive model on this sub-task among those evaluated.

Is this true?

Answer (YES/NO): YES